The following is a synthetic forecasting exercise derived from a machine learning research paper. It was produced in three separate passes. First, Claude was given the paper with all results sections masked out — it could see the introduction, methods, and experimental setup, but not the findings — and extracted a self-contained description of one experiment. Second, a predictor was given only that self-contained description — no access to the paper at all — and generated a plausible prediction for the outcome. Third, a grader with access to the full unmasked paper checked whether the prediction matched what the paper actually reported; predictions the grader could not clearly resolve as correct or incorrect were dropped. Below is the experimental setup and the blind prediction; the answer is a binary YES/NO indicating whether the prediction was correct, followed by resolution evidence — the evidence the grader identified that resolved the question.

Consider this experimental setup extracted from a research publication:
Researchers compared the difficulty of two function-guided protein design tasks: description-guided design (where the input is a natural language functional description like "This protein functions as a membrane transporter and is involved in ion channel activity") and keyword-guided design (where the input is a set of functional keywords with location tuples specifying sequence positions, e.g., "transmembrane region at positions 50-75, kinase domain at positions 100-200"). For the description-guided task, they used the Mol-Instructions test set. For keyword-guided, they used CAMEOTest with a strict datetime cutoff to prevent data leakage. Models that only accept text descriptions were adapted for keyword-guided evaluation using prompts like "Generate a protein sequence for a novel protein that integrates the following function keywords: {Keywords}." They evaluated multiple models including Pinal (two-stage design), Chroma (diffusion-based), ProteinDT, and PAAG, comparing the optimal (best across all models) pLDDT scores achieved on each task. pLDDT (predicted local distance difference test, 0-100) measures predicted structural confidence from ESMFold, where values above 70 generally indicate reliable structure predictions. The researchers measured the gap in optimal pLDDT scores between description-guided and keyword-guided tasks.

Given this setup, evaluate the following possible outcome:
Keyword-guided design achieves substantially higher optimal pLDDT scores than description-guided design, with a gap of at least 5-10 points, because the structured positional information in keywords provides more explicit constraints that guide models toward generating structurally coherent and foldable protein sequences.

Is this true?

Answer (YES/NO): NO